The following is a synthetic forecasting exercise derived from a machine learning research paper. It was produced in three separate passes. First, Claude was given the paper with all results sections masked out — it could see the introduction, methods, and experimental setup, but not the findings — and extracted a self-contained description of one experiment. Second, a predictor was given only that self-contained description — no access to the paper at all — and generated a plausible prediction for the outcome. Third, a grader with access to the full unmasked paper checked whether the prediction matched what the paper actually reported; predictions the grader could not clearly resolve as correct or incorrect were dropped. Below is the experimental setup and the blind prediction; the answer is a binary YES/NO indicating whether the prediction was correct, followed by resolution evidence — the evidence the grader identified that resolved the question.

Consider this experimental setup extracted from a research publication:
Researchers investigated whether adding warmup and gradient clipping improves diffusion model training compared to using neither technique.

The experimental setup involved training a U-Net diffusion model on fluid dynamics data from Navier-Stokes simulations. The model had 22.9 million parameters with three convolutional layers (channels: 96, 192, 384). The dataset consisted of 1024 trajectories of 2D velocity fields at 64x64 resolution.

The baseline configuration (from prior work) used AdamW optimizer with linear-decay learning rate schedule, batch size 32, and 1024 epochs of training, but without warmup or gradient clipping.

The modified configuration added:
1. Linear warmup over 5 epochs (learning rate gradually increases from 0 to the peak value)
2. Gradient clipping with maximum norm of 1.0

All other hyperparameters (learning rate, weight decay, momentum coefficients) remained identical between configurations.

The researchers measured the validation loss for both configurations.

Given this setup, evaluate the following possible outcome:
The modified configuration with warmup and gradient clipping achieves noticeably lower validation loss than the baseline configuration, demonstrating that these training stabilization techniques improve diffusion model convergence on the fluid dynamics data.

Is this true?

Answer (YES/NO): NO